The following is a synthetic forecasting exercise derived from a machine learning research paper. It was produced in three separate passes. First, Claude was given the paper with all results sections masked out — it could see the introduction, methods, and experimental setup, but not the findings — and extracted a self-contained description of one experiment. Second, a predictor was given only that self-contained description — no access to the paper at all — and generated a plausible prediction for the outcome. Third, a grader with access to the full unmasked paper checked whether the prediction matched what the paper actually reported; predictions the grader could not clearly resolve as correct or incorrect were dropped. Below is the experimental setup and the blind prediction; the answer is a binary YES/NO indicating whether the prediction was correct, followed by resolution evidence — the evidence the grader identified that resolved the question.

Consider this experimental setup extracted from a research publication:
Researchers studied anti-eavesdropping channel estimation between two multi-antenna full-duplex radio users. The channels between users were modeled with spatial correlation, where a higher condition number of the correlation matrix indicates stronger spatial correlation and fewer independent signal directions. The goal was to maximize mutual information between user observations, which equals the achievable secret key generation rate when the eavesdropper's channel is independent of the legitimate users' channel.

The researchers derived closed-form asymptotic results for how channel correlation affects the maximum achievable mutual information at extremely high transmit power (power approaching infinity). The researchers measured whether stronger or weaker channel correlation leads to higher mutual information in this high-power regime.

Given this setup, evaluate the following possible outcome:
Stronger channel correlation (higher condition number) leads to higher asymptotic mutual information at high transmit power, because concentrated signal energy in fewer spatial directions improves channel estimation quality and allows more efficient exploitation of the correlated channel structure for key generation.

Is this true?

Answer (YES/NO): NO